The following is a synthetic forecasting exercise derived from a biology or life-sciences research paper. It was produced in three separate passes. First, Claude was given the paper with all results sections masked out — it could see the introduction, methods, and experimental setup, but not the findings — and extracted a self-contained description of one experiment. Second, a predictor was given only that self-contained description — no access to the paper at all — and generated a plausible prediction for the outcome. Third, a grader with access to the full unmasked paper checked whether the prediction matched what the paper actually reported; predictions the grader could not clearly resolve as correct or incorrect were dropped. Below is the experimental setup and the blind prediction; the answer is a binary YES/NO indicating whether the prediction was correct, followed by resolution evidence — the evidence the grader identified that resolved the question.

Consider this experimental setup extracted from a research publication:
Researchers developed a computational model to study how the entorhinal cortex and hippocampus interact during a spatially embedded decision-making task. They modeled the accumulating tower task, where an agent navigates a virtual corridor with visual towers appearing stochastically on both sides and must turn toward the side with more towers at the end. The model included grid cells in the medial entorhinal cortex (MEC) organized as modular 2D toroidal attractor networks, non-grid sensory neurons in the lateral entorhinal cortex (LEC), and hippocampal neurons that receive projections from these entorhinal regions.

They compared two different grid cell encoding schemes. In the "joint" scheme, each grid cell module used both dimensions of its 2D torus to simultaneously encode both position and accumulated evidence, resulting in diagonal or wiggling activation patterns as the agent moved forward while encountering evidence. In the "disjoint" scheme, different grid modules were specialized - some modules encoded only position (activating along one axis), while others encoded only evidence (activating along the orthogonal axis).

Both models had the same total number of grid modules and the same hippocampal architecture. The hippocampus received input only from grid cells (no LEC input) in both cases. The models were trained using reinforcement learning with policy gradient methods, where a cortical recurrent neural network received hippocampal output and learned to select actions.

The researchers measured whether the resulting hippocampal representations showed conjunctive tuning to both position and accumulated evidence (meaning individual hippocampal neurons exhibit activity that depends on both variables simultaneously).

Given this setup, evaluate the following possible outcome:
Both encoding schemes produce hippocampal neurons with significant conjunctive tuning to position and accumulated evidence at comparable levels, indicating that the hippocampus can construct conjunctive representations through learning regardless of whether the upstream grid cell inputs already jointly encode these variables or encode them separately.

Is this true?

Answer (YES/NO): NO